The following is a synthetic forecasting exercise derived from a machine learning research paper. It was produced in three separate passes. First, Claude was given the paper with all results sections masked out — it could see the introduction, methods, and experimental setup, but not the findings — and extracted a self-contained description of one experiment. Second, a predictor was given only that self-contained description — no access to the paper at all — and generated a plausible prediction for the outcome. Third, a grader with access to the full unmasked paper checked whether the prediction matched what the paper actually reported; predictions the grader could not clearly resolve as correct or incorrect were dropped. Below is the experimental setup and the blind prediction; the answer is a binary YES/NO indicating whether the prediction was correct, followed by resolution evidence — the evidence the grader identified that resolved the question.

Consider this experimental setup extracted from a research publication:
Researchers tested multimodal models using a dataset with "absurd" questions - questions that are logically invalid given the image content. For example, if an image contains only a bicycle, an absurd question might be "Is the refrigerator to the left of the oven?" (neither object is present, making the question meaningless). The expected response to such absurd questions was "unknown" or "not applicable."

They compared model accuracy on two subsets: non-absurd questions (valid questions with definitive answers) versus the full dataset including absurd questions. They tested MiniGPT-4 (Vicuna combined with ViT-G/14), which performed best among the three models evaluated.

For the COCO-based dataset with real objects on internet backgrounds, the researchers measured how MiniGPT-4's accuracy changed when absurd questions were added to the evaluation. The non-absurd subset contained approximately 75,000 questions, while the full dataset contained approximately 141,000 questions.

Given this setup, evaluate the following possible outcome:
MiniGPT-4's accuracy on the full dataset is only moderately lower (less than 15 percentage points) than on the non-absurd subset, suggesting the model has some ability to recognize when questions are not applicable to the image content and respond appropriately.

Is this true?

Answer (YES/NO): NO